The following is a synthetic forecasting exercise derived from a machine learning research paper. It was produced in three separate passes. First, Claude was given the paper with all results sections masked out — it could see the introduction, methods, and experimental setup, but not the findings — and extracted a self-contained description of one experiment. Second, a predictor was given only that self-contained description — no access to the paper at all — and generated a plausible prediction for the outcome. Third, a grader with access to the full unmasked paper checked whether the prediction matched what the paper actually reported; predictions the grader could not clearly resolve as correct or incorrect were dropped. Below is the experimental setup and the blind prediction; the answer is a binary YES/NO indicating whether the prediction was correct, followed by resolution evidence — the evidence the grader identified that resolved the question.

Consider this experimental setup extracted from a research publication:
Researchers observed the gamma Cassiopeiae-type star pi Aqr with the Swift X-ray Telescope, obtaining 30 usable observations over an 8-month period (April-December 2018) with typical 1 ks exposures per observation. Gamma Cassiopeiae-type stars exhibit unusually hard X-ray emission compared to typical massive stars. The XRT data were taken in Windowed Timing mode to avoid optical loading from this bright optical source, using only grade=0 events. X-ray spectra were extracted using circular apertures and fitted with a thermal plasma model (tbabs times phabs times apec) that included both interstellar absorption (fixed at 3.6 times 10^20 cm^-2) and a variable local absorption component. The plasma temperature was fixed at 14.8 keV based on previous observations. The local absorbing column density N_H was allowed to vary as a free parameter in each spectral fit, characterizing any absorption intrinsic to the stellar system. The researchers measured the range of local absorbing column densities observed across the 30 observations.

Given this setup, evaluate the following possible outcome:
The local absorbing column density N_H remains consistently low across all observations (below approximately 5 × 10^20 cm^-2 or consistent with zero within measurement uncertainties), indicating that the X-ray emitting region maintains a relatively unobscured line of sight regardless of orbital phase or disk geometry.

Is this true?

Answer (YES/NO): NO